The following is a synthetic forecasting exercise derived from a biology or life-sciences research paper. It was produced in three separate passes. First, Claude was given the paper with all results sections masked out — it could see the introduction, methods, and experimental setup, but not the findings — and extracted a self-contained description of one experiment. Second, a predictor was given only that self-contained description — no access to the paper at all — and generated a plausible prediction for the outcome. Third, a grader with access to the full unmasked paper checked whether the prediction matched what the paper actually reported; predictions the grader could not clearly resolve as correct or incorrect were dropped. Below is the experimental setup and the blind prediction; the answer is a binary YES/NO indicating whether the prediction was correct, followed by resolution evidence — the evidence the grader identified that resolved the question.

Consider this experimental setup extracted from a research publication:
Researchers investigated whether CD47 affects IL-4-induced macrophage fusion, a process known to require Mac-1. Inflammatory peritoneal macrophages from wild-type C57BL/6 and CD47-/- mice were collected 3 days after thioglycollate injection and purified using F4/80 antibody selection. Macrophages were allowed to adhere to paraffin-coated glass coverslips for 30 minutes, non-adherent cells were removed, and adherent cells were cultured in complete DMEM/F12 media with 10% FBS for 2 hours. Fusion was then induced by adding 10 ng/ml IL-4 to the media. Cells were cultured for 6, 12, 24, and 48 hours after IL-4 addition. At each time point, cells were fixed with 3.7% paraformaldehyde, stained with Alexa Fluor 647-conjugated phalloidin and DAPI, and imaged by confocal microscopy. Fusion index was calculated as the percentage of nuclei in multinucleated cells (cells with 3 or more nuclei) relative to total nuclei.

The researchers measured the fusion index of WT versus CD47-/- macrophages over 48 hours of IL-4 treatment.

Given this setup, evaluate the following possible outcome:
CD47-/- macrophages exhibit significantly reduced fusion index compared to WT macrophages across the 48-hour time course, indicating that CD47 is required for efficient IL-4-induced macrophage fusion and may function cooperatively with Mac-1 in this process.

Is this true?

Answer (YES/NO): YES